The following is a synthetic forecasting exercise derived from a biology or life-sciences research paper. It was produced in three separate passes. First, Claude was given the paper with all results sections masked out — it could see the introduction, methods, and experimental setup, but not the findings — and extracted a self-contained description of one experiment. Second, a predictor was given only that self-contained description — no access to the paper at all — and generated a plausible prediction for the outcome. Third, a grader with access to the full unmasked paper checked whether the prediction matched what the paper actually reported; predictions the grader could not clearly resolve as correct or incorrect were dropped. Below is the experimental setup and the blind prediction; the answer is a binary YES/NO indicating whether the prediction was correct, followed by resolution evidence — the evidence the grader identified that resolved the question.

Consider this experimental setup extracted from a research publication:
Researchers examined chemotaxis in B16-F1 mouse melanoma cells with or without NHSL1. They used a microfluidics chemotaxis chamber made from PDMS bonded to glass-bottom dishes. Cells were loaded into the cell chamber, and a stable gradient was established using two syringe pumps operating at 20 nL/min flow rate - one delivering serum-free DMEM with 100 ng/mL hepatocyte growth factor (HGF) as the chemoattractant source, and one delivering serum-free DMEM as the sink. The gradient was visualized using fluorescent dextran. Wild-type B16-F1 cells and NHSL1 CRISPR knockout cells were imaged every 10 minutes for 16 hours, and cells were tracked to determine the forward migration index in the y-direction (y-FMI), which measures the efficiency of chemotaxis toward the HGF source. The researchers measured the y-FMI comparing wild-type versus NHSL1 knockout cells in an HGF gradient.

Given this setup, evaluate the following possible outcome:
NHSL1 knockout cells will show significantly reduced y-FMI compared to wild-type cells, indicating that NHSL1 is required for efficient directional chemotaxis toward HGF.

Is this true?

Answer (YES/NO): YES